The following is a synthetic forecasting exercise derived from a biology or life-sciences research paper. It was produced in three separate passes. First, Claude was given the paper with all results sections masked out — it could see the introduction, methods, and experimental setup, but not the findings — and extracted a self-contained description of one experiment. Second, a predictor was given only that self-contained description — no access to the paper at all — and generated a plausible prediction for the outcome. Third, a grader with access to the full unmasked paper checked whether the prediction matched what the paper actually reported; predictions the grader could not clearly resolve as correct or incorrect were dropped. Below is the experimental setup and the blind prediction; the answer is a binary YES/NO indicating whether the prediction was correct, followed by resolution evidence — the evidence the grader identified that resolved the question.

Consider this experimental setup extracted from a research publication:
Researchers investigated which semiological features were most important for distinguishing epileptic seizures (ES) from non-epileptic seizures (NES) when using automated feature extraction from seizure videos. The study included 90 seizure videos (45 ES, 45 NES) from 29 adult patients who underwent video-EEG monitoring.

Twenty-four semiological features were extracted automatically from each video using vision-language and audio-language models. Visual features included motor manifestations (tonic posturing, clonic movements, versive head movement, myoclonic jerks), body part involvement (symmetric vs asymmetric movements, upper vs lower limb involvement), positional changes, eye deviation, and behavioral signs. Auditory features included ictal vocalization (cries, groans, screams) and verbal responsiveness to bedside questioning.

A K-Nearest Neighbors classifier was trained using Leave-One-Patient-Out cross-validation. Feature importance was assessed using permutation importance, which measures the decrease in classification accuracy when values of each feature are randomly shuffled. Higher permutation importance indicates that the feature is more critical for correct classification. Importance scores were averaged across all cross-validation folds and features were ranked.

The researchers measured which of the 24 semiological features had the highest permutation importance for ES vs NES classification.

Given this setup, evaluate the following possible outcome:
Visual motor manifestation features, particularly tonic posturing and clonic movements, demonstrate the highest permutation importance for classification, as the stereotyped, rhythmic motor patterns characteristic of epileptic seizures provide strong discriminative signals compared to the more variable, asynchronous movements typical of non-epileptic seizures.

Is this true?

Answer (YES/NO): NO